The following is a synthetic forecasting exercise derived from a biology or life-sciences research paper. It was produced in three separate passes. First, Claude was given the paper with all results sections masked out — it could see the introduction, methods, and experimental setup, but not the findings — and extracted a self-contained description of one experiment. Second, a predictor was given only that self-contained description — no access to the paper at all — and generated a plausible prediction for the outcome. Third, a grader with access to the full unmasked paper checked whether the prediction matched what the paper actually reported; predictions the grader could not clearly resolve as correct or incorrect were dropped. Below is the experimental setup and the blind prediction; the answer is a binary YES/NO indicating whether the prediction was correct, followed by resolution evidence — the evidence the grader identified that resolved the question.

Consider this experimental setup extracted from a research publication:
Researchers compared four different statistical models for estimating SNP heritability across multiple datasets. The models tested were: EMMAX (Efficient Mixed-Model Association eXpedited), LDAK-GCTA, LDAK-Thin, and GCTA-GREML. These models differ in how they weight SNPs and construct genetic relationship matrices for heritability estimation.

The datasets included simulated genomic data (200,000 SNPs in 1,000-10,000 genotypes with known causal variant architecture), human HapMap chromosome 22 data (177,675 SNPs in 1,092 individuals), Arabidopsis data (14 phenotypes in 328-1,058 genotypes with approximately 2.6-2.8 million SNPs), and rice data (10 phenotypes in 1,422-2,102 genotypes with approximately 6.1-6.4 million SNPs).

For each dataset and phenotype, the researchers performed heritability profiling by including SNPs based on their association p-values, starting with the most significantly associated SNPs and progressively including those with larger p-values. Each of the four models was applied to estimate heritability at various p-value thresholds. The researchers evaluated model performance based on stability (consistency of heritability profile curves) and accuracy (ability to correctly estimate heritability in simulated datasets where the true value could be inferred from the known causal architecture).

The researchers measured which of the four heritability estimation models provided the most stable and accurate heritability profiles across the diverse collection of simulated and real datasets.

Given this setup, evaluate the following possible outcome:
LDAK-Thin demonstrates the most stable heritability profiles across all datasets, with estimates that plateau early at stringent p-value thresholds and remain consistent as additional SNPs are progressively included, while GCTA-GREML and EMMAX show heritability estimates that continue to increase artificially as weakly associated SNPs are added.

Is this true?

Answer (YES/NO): NO